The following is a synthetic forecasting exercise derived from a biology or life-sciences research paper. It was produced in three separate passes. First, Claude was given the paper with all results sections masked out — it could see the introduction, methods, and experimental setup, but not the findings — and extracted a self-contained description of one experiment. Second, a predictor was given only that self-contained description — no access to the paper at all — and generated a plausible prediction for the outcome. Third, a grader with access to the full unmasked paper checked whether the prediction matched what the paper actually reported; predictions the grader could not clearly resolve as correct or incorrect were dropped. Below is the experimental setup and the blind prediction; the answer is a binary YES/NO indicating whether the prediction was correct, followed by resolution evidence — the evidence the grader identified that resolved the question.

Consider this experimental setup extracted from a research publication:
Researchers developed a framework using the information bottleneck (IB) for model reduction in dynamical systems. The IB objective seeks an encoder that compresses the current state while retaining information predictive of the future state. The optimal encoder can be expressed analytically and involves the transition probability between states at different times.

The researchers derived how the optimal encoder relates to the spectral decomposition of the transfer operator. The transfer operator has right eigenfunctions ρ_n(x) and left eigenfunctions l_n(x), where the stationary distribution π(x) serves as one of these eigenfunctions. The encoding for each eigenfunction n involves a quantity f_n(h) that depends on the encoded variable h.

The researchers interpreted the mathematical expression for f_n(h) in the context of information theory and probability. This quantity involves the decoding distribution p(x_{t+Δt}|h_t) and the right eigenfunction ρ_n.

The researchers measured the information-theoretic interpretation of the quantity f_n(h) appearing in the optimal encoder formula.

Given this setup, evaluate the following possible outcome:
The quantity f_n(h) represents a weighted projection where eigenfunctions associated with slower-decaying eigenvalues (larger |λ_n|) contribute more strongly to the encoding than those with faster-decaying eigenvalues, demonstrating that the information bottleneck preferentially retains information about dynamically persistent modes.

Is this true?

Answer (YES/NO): NO